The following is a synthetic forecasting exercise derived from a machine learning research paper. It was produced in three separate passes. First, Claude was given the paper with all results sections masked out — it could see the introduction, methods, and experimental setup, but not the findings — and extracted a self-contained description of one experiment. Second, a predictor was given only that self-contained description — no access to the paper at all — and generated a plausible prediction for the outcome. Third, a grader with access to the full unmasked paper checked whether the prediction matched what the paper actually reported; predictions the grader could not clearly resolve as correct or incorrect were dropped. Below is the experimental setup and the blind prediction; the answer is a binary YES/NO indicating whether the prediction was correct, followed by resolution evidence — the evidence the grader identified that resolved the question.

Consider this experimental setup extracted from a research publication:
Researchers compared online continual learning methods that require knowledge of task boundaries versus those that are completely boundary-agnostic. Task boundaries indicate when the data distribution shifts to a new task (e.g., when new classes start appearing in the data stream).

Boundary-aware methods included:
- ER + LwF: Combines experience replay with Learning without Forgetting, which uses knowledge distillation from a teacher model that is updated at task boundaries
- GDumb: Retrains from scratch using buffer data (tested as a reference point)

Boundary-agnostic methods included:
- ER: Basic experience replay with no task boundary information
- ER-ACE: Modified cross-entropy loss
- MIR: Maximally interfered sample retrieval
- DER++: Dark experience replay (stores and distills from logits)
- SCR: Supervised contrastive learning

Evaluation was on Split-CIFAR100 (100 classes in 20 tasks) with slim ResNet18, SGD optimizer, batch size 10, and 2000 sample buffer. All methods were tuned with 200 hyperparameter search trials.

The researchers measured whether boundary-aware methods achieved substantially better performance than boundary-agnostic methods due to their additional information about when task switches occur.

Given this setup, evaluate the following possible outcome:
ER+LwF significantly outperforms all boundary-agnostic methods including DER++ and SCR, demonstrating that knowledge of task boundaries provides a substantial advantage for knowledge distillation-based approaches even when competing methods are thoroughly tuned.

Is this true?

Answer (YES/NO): NO